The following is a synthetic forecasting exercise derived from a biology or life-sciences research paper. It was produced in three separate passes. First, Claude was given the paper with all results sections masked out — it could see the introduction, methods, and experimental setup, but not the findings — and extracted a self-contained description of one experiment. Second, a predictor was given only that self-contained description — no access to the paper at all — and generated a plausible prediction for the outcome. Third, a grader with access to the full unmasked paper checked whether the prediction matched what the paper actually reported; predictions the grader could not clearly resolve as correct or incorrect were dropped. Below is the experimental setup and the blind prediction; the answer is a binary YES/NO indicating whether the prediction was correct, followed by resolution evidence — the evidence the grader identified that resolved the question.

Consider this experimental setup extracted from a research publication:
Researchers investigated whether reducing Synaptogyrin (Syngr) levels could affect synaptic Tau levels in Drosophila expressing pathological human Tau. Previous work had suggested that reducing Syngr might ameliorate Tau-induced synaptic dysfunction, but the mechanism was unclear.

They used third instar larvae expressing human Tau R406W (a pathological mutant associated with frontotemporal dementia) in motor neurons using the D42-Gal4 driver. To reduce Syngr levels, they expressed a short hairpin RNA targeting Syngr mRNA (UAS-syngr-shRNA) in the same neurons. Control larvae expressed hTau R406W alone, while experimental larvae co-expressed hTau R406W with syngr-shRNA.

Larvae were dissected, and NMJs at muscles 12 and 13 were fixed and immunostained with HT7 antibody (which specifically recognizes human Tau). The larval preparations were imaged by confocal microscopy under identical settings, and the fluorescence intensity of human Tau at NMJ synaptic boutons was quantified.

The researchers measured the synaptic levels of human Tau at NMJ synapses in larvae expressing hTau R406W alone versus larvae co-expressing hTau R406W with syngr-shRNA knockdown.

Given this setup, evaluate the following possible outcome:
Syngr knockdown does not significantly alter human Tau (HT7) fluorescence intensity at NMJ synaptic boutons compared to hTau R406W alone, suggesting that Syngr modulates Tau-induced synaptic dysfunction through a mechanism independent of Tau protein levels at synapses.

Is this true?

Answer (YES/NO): NO